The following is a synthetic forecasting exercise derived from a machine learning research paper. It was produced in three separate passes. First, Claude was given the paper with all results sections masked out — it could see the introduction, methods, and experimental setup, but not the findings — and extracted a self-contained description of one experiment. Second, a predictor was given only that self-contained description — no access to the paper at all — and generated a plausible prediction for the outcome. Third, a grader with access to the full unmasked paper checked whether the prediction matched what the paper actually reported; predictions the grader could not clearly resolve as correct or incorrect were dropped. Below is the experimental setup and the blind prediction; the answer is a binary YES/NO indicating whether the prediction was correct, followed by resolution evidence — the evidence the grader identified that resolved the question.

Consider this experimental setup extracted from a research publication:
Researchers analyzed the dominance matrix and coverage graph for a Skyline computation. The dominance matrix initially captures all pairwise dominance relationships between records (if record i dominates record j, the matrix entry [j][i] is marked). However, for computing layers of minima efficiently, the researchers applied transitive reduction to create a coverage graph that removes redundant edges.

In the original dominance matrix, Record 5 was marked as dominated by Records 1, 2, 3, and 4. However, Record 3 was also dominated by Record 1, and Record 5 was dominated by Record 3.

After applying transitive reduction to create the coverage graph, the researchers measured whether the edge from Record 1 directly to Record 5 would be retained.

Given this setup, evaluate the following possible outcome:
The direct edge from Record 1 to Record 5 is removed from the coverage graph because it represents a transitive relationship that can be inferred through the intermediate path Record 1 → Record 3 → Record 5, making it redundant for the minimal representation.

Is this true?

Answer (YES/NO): YES